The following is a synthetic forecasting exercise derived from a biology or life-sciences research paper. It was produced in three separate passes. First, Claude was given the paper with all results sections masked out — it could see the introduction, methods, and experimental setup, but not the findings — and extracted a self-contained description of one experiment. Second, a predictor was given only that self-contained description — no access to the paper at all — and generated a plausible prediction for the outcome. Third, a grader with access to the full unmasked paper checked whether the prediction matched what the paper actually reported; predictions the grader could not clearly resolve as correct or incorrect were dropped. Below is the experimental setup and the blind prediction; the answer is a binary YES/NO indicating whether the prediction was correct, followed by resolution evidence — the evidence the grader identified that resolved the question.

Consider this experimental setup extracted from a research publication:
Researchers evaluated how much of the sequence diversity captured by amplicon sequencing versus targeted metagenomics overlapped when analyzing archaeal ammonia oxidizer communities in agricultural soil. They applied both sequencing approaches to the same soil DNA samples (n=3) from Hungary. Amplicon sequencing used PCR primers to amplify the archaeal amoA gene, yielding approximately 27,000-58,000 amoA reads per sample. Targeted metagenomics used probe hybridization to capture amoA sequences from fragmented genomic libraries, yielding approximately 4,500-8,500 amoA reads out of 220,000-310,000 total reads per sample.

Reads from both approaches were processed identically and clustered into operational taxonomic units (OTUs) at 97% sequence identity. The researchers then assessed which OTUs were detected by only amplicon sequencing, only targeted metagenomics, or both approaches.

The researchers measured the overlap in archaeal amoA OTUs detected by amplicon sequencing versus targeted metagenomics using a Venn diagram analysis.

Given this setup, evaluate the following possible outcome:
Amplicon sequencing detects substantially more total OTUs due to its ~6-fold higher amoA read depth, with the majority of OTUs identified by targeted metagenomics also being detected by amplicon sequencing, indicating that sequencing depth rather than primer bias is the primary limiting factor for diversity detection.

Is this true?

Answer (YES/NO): NO